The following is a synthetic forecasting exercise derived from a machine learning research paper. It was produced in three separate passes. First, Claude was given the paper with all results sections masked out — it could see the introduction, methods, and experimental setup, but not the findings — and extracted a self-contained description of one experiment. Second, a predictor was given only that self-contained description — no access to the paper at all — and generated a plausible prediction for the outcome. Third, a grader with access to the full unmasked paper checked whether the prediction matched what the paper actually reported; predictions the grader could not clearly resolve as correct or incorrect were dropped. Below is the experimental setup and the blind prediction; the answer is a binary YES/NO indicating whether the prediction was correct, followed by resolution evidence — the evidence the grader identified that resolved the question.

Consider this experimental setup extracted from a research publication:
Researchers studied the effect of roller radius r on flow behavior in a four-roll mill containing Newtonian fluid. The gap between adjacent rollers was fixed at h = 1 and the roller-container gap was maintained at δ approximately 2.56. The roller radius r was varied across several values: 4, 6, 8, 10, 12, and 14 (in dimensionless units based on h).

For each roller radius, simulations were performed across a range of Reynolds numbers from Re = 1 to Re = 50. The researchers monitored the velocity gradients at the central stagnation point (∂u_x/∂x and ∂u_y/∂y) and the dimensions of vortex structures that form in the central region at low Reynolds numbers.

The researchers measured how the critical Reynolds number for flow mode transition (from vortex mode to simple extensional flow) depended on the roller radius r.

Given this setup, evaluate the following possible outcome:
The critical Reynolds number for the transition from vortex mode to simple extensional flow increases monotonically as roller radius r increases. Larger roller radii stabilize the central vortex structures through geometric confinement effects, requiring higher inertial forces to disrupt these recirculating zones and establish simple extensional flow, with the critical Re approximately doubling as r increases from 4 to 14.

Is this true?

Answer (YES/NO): NO